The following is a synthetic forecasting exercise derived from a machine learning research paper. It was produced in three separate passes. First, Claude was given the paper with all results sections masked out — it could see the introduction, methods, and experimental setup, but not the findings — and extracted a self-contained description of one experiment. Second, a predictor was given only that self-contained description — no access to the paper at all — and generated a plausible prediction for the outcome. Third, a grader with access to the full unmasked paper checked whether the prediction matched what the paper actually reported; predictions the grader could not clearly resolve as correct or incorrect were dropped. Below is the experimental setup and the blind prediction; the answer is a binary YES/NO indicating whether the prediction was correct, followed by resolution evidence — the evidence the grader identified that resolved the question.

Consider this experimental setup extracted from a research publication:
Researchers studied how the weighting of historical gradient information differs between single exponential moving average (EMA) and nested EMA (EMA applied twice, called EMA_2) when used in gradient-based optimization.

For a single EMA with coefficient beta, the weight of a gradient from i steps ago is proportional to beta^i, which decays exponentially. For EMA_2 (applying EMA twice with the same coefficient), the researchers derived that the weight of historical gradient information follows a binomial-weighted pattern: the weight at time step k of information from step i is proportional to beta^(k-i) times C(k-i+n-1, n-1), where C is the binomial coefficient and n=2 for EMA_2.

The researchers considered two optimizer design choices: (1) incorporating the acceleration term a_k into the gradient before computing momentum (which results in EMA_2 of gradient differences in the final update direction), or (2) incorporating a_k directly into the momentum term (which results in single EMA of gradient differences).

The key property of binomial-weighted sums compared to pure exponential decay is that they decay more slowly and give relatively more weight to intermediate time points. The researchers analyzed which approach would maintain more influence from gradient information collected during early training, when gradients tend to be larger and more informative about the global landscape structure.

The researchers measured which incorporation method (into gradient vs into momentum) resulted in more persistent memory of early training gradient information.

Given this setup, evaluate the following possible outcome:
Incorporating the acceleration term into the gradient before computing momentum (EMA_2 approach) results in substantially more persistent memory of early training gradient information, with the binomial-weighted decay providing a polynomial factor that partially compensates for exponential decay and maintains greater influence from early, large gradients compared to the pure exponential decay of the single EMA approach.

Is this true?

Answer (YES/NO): YES